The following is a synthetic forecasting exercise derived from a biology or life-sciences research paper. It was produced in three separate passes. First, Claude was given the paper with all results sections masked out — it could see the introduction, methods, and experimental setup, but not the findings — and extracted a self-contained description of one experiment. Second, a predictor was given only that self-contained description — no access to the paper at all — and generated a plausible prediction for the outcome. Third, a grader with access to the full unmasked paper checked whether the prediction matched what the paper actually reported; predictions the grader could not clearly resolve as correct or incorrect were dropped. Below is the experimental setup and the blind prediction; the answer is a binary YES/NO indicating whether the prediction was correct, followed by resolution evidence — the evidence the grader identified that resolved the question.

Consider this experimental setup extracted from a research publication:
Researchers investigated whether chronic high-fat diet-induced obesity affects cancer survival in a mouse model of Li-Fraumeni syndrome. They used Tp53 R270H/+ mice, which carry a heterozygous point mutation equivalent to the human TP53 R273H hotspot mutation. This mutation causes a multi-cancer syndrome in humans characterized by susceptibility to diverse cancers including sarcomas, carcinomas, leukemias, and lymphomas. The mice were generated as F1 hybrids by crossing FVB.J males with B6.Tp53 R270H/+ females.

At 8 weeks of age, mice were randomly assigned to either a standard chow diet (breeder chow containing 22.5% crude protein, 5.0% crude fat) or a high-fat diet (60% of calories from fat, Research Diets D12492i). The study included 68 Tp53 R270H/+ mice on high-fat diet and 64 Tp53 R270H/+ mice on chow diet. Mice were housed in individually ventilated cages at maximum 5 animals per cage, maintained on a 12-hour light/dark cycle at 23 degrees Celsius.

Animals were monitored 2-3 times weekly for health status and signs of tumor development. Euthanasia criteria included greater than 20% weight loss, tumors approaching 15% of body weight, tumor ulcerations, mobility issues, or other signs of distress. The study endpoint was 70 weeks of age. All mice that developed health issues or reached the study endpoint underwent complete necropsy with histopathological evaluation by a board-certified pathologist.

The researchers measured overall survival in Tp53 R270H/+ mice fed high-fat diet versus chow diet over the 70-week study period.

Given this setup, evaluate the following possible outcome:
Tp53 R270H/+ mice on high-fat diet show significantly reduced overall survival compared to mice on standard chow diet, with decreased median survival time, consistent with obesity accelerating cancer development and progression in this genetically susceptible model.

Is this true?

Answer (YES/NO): NO